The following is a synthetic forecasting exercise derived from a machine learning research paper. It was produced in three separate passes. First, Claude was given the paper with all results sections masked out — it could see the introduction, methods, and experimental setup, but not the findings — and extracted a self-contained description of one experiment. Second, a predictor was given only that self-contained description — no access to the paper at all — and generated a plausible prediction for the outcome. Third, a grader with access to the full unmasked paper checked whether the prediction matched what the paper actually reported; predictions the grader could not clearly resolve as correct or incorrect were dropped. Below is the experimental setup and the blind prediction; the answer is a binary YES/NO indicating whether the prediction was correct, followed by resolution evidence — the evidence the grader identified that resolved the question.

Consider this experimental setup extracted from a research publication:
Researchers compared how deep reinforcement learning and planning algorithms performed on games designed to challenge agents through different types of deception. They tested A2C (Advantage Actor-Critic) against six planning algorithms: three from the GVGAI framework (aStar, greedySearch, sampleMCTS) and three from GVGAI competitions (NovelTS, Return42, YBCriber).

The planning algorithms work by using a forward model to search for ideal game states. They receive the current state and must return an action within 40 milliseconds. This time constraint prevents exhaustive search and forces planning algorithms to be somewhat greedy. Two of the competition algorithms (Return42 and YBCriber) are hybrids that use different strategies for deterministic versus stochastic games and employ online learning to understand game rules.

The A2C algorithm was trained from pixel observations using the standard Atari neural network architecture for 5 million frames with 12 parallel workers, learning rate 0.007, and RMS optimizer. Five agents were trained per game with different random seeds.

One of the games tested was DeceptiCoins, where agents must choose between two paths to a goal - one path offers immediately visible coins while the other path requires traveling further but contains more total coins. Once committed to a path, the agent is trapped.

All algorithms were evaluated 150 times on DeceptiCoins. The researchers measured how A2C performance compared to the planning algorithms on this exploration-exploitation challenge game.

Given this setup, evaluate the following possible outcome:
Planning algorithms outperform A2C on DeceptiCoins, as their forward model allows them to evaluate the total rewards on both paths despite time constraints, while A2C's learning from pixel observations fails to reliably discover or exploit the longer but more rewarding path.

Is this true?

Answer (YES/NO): NO